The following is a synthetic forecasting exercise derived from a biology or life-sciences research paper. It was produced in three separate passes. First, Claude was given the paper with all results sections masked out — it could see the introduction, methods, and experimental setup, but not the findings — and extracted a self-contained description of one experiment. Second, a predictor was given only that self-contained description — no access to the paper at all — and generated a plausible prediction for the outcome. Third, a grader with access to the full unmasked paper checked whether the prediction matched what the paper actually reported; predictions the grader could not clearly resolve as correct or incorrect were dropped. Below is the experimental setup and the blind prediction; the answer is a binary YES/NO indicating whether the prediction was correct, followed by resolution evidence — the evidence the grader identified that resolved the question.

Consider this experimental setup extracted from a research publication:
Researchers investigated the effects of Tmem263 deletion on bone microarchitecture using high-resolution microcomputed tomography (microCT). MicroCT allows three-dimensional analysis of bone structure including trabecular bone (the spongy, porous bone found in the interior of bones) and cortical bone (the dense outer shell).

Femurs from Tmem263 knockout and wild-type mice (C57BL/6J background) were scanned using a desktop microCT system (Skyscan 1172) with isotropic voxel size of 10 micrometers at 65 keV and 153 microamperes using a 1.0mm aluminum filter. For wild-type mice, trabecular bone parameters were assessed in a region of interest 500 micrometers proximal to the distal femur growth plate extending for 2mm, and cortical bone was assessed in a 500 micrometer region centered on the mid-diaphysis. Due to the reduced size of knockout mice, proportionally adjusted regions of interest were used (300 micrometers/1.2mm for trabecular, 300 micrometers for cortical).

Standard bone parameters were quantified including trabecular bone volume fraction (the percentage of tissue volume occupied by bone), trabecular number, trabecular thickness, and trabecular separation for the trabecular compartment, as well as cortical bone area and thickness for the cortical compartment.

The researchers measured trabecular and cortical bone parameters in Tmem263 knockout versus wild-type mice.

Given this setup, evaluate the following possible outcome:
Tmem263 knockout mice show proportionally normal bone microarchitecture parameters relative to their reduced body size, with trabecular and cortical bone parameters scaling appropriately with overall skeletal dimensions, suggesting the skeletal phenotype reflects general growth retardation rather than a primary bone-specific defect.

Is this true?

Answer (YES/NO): NO